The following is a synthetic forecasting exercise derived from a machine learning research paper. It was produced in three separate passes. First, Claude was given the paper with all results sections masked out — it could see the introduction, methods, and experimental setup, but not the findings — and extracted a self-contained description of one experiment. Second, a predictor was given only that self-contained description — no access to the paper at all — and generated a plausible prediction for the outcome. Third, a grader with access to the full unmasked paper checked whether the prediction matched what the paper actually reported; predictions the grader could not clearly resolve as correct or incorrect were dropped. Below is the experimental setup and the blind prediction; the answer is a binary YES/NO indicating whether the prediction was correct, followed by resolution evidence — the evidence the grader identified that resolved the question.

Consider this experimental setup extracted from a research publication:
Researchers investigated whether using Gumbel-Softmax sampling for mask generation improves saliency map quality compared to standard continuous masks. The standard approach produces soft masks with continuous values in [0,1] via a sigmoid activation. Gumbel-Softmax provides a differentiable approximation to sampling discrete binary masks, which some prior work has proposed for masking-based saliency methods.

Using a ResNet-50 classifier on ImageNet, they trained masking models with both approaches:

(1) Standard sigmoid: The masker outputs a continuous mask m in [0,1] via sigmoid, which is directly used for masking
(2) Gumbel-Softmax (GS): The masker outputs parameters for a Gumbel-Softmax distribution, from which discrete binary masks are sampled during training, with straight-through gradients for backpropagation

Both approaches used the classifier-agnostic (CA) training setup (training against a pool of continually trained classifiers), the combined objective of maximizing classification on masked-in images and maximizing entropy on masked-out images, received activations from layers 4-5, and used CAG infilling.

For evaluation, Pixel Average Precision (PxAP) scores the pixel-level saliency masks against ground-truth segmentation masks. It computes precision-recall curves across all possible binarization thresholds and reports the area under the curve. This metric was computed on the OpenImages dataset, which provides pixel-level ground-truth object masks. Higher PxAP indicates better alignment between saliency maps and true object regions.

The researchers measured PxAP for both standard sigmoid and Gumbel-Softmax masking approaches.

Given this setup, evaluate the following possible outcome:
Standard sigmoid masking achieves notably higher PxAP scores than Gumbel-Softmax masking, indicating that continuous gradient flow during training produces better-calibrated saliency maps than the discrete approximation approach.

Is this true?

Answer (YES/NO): YES